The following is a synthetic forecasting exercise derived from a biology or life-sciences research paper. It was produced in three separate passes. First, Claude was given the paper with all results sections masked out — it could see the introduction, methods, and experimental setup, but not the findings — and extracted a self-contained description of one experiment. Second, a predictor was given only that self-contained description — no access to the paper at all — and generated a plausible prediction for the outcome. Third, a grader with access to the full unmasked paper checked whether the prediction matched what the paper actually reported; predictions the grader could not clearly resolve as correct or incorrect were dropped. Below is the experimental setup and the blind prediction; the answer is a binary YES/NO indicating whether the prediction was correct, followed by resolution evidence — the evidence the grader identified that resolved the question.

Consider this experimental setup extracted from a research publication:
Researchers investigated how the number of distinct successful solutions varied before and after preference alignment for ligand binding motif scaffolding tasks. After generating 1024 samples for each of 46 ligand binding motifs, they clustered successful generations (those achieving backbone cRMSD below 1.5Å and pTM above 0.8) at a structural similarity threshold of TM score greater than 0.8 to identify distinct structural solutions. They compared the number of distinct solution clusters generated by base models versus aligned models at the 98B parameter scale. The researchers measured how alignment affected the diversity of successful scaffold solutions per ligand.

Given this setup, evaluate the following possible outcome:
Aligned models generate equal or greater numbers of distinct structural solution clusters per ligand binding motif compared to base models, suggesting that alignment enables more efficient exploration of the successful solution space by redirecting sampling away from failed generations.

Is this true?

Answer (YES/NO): YES